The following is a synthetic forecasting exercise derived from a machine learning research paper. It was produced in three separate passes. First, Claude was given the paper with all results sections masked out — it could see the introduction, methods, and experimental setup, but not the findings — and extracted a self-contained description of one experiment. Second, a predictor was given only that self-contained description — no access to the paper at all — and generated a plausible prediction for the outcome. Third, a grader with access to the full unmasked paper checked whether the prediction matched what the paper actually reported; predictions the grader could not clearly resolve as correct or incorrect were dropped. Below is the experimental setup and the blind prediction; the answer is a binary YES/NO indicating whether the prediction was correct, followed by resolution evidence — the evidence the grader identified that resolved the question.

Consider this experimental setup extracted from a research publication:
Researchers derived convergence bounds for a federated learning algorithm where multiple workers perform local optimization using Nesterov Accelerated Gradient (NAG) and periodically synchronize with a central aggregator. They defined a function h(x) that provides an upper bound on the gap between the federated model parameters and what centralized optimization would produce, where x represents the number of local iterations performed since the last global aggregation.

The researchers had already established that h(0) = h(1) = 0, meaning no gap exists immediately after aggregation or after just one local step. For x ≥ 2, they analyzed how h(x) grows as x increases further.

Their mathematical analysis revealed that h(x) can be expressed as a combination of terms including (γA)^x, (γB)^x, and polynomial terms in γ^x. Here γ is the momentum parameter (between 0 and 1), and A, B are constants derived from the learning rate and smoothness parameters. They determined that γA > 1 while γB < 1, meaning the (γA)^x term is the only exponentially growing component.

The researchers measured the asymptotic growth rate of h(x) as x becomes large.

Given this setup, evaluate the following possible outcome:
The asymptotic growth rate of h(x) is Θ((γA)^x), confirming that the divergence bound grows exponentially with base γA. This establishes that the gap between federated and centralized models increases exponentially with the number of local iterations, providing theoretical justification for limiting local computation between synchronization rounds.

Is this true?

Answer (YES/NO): YES